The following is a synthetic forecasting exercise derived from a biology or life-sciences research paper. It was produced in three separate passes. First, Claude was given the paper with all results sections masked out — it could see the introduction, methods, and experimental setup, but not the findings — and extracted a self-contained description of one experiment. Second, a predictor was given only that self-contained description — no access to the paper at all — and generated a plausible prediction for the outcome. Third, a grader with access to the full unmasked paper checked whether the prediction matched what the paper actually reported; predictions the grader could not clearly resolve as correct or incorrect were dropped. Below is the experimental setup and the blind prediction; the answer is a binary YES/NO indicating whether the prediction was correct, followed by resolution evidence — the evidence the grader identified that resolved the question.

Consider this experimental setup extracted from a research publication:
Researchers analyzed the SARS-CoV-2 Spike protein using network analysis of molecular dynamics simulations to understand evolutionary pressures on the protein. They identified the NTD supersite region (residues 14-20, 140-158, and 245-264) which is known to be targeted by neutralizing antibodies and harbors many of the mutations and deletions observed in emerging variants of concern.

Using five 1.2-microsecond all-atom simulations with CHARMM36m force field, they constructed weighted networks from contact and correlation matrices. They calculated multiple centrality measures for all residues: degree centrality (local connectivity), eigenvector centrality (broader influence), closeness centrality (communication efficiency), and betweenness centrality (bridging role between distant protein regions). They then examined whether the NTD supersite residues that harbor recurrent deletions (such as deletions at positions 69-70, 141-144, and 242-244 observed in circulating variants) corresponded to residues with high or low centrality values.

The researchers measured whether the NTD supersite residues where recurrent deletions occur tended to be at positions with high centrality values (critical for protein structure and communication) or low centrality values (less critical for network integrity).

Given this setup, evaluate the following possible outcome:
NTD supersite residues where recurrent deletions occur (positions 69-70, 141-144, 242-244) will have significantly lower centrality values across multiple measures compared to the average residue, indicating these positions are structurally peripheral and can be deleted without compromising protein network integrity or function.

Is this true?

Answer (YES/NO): NO